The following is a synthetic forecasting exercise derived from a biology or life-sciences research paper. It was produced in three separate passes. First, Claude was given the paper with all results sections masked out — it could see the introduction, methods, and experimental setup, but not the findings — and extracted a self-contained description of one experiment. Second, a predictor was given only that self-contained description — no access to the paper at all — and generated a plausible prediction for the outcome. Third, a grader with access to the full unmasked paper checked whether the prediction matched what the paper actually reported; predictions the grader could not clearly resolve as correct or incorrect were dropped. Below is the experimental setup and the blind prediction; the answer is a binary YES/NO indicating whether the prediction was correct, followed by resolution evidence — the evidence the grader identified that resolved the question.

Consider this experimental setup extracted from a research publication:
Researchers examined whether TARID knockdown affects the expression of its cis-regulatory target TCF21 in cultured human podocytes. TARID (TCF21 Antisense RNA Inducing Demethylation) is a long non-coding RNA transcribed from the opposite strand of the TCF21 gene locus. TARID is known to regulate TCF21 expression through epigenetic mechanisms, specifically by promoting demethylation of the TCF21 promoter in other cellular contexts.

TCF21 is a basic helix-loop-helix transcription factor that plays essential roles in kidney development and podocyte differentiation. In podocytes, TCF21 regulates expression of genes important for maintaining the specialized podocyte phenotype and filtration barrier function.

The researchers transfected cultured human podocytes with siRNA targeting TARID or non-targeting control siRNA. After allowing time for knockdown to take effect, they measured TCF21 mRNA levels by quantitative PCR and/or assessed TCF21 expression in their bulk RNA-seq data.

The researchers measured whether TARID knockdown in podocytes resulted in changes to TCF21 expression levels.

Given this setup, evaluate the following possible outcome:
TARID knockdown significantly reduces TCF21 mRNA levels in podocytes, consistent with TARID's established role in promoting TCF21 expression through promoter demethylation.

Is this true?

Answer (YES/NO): NO